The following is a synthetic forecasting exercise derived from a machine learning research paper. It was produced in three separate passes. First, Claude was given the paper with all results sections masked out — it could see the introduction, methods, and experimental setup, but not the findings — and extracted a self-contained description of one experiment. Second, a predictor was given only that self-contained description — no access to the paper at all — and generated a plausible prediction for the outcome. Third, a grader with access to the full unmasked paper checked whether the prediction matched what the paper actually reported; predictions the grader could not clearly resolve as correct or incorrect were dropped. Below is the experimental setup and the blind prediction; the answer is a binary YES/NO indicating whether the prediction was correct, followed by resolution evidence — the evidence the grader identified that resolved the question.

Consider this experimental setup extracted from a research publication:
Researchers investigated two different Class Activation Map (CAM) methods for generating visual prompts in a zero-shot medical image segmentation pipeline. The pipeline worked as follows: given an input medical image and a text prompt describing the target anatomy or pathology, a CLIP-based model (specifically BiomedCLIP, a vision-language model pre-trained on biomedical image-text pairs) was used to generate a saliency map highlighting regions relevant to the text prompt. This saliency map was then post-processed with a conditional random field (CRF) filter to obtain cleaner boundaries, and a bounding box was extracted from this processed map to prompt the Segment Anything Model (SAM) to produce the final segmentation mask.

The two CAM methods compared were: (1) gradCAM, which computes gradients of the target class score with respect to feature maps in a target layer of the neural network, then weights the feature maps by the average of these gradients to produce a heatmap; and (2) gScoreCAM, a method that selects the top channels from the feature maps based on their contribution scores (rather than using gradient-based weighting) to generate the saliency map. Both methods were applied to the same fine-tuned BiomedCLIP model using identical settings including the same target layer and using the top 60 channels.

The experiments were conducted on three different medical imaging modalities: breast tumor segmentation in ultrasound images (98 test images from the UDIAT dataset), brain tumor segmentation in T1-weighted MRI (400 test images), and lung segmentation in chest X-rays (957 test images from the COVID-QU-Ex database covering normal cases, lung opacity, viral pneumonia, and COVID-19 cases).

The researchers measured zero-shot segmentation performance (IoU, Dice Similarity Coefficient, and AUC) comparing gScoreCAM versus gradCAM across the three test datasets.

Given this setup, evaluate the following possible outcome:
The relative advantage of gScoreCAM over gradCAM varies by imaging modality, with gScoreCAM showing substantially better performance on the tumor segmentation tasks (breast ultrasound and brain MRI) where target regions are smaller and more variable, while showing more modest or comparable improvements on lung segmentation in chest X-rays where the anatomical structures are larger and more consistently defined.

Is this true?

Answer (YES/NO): NO